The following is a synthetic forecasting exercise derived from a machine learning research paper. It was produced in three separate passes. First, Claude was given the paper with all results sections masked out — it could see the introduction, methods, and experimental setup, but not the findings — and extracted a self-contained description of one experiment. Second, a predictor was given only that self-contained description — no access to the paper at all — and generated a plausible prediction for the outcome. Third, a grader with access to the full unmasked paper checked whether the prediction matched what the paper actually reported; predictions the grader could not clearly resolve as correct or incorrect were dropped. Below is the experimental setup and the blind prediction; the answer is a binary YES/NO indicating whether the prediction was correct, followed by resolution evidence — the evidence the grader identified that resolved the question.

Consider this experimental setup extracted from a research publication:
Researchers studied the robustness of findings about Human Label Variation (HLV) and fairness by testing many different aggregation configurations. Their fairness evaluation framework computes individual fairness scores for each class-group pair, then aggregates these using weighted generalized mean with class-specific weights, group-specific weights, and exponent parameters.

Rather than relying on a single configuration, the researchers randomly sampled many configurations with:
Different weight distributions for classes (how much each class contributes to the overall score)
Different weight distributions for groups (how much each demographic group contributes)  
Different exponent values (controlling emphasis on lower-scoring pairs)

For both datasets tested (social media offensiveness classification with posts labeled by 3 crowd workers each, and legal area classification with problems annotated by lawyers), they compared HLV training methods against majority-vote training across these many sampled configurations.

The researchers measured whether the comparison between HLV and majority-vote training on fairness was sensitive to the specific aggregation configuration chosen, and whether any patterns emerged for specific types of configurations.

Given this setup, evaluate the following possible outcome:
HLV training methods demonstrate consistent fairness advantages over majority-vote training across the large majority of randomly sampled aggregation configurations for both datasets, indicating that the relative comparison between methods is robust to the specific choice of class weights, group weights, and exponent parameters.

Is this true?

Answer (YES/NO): NO